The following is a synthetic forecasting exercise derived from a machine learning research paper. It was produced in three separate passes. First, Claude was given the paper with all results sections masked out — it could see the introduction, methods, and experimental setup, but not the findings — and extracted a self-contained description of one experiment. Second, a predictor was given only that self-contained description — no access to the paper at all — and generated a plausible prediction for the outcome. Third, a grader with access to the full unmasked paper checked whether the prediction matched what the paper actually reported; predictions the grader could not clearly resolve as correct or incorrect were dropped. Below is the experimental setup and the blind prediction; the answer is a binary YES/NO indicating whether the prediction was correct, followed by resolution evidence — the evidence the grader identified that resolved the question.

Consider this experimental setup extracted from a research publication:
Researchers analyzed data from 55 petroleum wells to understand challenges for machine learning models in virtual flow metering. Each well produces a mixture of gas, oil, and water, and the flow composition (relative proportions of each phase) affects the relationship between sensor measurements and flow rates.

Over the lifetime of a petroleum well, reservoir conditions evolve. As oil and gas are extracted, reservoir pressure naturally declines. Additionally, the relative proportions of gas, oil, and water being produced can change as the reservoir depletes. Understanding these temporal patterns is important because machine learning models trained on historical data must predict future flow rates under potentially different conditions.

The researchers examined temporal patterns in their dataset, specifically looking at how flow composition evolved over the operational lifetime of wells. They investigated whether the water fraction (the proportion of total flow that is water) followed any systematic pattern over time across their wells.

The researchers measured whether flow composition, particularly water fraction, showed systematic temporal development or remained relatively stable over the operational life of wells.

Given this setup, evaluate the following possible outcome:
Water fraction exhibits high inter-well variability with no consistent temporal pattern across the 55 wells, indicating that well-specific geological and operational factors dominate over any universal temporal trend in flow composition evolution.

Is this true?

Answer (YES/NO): NO